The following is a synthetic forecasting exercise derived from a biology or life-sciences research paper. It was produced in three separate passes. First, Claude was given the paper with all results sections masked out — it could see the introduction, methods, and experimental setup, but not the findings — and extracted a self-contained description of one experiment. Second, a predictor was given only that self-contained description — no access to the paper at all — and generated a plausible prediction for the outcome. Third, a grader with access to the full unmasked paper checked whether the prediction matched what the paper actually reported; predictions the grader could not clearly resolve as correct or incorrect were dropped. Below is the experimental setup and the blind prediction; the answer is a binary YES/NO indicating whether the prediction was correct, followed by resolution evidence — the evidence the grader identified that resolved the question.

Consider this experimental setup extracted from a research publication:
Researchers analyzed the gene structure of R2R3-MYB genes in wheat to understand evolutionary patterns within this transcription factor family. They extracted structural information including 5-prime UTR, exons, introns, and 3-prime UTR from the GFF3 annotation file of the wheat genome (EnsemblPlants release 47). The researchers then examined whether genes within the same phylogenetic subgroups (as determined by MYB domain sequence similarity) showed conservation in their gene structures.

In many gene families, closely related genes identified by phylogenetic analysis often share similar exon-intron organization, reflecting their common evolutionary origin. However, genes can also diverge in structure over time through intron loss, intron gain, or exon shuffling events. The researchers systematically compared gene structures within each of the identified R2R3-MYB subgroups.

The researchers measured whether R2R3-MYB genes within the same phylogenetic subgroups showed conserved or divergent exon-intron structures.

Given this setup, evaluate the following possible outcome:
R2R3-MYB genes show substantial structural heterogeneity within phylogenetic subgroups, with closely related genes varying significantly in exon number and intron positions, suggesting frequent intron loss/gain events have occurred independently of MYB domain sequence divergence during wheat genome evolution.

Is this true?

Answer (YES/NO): NO